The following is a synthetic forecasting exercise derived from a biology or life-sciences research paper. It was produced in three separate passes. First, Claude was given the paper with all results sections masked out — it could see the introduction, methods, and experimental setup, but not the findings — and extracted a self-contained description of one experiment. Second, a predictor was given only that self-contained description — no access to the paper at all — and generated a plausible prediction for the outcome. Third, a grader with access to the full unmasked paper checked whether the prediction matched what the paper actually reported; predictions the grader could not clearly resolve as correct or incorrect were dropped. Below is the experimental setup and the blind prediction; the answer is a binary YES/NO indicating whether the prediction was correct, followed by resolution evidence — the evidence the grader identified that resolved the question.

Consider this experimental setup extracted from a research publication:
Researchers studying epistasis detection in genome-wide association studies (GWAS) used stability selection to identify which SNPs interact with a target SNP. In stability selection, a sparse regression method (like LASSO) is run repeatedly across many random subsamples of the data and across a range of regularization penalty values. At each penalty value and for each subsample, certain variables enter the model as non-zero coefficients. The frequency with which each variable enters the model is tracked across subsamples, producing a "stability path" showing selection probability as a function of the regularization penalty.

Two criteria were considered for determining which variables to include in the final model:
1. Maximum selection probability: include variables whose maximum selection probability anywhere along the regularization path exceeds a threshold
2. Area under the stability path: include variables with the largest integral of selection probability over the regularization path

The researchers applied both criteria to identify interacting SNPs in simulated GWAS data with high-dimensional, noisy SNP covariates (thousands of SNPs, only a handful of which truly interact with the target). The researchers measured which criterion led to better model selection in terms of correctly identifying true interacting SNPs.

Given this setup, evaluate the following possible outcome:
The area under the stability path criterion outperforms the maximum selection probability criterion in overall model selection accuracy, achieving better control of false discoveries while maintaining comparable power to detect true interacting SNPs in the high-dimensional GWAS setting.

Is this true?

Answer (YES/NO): NO